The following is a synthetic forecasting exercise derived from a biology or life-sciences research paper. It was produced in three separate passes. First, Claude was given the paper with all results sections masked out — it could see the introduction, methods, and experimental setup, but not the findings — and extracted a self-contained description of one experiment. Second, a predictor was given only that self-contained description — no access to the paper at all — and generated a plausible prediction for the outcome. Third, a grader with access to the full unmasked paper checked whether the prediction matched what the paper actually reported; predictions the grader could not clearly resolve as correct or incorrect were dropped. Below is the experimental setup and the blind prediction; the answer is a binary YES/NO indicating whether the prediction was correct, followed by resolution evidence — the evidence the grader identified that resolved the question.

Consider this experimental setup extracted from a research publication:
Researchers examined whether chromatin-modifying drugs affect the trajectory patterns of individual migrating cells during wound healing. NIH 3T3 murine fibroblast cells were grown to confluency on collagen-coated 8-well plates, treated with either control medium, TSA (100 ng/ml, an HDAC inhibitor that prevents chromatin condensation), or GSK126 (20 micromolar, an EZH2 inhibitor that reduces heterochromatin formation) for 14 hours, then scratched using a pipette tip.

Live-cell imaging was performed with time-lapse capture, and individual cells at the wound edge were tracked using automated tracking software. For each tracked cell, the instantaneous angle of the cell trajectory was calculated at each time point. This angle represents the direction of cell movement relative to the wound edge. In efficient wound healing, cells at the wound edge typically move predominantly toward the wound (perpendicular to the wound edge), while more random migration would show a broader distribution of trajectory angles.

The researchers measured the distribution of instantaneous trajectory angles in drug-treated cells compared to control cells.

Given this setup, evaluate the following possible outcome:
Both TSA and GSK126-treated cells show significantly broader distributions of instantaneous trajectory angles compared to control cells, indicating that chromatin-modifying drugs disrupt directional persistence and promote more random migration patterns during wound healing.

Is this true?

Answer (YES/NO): YES